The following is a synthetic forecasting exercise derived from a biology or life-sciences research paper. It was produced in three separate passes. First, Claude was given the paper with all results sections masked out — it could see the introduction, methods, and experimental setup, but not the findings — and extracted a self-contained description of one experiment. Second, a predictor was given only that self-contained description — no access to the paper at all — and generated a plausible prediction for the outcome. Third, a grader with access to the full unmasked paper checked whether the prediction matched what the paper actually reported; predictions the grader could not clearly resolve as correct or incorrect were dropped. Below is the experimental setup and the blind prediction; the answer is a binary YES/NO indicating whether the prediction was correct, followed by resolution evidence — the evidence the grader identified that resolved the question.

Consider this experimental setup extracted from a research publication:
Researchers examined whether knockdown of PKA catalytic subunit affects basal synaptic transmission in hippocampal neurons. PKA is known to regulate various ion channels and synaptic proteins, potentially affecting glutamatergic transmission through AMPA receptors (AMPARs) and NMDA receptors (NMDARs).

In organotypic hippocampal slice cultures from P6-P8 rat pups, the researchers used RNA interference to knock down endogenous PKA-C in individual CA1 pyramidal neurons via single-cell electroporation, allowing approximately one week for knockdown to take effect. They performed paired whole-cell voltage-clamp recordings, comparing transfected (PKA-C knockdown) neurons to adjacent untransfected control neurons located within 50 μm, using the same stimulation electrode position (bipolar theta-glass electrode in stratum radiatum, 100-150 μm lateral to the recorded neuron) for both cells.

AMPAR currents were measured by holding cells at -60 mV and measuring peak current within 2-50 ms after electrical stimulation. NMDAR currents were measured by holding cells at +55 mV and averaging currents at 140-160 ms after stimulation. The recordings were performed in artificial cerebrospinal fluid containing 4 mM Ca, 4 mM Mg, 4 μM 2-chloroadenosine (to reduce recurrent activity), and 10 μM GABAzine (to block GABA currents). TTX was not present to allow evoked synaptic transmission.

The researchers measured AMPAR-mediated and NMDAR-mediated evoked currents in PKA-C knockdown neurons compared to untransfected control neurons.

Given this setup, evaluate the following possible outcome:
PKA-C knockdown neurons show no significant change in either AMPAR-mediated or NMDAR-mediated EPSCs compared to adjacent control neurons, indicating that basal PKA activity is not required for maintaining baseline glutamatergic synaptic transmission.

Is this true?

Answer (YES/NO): NO